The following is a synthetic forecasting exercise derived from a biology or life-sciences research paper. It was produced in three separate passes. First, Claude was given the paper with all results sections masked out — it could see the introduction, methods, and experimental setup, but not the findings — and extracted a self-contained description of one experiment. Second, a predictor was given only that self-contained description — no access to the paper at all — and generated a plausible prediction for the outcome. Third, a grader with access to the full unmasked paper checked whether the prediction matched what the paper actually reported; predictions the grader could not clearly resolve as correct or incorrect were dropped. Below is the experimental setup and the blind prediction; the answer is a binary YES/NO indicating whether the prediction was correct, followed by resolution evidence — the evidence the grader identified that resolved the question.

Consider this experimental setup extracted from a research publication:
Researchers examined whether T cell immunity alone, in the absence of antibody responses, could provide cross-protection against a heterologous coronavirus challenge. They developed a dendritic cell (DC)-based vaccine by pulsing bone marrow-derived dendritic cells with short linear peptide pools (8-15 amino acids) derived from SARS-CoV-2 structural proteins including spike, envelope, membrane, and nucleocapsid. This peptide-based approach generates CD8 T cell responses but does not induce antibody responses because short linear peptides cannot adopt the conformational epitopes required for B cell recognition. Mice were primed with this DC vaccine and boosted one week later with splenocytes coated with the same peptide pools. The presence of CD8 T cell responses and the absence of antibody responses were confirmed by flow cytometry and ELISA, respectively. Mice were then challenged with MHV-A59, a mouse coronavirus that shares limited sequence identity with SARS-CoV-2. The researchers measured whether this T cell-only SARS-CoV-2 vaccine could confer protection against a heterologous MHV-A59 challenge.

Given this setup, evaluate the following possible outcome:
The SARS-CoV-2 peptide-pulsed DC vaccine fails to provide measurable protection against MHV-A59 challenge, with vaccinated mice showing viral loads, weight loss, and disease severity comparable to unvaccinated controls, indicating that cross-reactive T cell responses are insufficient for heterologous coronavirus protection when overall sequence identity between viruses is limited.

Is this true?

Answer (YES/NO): NO